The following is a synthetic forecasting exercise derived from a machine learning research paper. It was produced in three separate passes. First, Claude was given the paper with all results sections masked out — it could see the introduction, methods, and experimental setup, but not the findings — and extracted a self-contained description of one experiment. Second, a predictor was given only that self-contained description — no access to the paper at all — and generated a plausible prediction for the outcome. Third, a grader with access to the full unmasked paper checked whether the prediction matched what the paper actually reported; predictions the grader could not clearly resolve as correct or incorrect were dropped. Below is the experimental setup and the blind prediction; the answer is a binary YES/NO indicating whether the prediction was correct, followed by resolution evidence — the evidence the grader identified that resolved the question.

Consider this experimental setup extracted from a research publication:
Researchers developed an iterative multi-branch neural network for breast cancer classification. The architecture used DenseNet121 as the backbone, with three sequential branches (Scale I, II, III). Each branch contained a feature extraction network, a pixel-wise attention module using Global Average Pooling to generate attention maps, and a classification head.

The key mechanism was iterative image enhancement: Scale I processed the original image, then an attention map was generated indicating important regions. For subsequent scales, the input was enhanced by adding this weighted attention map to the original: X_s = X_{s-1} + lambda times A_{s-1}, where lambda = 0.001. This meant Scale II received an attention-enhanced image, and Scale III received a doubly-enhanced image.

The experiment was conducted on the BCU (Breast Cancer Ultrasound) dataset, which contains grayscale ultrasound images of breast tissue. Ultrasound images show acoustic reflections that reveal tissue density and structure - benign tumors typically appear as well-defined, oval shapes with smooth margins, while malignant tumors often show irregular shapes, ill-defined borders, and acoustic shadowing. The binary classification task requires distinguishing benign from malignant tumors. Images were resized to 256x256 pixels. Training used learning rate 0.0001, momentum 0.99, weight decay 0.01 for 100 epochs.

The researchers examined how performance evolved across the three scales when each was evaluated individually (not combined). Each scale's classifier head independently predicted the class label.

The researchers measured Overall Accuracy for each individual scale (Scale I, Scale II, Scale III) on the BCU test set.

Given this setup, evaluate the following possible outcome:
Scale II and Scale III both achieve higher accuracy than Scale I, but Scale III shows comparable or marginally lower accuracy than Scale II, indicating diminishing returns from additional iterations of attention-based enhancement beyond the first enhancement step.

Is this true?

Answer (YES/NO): YES